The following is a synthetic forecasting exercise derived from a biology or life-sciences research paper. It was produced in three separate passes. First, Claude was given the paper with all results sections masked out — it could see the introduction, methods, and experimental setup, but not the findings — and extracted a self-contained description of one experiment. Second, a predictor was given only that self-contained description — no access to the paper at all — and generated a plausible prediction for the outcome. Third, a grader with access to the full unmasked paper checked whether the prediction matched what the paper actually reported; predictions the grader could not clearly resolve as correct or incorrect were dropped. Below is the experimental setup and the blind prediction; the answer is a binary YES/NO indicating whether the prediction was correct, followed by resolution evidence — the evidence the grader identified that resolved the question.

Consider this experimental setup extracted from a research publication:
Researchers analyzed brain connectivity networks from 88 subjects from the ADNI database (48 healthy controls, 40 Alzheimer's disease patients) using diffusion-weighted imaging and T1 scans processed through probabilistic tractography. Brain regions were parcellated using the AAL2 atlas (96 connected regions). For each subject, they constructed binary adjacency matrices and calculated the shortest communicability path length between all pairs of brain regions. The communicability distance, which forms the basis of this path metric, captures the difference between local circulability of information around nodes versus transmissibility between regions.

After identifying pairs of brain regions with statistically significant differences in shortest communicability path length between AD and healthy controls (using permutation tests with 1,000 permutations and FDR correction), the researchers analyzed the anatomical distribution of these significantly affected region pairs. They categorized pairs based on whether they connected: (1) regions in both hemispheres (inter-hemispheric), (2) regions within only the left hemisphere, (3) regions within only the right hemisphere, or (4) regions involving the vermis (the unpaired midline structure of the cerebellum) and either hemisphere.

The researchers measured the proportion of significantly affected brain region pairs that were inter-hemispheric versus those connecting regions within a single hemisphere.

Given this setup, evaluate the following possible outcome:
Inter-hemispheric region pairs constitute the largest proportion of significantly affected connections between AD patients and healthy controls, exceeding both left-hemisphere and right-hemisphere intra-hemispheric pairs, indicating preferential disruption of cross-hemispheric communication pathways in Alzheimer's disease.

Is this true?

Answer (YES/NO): YES